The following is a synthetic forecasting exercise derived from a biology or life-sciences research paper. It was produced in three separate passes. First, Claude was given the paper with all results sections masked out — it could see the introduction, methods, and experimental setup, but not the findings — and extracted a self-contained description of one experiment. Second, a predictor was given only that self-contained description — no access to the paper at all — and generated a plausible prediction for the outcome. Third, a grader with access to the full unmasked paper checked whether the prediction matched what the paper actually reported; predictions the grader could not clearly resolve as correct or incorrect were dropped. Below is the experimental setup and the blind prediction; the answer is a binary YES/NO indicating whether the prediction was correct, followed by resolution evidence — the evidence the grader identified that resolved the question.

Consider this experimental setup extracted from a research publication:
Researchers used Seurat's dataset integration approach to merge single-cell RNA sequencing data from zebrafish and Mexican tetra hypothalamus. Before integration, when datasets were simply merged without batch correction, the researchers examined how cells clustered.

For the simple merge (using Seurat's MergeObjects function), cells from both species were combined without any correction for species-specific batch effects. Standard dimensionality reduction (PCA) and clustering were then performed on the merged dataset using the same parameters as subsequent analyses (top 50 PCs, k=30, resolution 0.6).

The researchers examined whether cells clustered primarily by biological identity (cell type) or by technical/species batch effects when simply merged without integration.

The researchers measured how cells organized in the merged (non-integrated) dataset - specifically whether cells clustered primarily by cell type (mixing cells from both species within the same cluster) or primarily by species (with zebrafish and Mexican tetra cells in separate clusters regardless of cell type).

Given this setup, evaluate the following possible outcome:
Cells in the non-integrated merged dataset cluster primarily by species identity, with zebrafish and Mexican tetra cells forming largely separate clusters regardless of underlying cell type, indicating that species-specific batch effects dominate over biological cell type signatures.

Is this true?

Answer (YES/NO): YES